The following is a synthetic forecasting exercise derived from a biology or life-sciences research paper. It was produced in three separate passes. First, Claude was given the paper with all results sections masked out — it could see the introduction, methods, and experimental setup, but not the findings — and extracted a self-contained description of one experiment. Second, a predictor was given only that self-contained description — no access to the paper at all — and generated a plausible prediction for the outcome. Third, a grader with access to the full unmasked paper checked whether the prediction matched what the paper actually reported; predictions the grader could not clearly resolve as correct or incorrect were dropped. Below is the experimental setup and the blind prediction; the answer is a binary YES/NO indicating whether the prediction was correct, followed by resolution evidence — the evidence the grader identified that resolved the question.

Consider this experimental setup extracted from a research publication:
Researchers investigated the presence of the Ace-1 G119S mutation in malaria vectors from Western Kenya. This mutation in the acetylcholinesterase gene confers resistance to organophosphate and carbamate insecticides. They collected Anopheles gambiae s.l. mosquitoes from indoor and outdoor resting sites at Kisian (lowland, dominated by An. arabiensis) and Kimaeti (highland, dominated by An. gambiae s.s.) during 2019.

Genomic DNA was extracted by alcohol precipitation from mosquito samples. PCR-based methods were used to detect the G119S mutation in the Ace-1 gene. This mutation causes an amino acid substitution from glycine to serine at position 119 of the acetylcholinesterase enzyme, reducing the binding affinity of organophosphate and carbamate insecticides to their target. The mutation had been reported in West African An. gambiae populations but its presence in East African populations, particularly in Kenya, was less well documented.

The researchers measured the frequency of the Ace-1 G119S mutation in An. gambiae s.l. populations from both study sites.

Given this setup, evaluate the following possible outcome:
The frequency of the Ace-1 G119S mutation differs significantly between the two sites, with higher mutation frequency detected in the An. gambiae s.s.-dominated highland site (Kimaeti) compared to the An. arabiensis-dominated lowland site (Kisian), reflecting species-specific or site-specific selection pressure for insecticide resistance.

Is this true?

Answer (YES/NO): NO